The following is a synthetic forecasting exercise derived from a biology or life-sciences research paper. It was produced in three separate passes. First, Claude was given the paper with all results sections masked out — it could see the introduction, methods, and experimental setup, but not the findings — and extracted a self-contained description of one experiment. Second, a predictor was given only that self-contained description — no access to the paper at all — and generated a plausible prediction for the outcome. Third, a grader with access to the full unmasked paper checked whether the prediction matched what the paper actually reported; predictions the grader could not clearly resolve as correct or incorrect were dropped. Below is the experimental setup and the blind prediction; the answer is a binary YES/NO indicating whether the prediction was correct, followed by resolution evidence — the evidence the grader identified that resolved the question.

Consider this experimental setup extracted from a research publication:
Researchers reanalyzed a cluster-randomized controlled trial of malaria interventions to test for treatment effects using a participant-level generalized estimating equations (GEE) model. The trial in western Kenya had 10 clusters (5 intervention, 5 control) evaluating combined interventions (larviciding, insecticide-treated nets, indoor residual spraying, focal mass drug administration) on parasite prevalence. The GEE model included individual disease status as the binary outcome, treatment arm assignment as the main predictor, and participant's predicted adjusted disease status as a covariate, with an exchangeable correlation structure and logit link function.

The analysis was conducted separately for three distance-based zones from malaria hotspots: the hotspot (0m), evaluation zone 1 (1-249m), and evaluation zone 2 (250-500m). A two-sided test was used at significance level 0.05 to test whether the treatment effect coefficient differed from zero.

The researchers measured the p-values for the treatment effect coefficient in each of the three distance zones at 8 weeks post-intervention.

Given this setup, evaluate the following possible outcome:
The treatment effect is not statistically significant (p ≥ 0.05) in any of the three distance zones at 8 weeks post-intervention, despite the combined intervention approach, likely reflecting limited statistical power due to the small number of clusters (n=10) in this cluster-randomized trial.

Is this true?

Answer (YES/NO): NO